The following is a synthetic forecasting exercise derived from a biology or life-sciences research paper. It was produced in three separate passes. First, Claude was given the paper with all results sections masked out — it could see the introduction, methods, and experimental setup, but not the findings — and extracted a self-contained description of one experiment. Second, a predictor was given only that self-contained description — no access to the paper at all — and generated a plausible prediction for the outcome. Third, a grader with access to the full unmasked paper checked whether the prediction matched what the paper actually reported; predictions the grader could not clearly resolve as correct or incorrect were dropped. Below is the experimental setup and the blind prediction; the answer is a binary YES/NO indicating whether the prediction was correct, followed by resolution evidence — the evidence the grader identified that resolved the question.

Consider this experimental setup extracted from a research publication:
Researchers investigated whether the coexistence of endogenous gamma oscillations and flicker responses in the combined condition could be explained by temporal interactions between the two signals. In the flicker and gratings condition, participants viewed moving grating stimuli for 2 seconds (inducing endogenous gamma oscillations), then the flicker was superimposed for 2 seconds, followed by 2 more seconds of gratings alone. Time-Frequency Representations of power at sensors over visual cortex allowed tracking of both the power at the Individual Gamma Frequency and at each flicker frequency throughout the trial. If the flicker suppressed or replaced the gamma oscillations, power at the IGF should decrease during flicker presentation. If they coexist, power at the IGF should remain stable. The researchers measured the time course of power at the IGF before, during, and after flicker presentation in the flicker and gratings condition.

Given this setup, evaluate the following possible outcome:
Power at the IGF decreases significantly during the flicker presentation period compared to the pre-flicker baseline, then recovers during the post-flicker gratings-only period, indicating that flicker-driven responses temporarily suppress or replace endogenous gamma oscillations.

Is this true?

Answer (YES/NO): NO